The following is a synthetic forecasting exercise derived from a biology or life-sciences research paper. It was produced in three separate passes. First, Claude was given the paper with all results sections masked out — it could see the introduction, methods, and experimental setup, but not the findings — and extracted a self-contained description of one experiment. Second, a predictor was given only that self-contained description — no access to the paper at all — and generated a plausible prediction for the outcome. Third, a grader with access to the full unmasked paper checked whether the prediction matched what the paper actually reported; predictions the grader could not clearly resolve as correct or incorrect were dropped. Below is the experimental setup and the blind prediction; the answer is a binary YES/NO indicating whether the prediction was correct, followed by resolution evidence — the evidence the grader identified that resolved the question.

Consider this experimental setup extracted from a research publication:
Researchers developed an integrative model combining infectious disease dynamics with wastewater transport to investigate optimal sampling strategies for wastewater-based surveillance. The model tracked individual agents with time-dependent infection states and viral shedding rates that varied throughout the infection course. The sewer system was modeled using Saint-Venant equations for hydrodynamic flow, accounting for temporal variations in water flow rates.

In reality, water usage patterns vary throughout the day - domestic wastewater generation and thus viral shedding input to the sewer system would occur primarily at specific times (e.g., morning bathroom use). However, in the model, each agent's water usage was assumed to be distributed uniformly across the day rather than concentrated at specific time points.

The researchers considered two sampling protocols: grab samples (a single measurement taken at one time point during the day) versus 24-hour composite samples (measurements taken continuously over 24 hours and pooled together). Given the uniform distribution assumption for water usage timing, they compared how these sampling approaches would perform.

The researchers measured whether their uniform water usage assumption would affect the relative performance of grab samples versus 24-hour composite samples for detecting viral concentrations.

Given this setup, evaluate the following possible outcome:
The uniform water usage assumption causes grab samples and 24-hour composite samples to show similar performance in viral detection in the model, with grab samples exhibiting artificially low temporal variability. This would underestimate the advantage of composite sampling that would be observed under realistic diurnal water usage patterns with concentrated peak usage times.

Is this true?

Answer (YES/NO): NO